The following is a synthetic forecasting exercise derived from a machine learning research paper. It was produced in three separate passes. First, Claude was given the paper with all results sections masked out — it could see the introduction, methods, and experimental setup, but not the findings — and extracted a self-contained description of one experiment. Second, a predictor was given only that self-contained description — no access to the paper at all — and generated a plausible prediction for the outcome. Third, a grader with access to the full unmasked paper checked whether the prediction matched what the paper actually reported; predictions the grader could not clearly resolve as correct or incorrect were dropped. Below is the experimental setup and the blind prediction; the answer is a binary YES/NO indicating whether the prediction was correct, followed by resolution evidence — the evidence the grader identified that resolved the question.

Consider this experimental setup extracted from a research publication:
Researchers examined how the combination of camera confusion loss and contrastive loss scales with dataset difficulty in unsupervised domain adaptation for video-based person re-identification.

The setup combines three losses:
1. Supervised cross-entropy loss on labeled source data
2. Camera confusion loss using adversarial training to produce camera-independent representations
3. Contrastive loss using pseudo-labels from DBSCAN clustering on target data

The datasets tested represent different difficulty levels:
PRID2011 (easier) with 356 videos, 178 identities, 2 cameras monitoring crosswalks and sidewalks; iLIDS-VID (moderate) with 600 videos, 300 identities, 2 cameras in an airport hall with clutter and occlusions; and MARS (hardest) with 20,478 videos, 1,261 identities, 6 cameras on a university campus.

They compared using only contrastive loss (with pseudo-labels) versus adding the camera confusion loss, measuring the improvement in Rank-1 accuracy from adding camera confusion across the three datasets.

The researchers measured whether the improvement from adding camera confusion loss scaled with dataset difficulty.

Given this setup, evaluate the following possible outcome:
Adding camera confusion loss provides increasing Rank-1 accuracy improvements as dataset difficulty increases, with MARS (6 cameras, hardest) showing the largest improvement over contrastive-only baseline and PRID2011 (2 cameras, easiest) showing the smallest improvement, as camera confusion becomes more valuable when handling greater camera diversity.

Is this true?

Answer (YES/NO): YES